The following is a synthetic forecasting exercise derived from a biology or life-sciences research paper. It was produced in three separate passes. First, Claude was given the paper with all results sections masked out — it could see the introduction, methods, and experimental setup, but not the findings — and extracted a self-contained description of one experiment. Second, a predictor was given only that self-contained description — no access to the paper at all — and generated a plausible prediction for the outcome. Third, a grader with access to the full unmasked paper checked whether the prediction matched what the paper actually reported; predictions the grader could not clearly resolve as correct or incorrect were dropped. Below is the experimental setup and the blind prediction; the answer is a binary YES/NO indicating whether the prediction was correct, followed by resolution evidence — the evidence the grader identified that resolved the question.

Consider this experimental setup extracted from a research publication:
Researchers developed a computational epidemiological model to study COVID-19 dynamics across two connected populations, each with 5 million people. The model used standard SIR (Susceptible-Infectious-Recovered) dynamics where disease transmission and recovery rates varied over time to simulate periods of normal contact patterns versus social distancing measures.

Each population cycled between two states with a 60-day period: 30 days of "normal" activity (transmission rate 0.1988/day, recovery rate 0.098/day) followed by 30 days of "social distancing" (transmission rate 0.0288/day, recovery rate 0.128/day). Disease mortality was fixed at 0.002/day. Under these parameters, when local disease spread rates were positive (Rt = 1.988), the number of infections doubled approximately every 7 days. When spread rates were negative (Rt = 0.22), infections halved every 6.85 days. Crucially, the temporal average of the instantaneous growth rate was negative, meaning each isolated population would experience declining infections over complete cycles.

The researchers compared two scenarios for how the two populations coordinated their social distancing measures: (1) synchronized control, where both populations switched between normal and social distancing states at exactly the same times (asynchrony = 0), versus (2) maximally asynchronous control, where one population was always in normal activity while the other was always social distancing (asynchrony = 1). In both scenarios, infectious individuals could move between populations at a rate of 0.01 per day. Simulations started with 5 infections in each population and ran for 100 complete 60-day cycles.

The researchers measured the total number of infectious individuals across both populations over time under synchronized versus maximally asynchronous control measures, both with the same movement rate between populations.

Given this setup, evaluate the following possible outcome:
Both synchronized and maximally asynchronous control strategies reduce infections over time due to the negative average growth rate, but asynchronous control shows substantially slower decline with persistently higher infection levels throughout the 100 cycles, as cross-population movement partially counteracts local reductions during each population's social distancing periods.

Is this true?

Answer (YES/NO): NO